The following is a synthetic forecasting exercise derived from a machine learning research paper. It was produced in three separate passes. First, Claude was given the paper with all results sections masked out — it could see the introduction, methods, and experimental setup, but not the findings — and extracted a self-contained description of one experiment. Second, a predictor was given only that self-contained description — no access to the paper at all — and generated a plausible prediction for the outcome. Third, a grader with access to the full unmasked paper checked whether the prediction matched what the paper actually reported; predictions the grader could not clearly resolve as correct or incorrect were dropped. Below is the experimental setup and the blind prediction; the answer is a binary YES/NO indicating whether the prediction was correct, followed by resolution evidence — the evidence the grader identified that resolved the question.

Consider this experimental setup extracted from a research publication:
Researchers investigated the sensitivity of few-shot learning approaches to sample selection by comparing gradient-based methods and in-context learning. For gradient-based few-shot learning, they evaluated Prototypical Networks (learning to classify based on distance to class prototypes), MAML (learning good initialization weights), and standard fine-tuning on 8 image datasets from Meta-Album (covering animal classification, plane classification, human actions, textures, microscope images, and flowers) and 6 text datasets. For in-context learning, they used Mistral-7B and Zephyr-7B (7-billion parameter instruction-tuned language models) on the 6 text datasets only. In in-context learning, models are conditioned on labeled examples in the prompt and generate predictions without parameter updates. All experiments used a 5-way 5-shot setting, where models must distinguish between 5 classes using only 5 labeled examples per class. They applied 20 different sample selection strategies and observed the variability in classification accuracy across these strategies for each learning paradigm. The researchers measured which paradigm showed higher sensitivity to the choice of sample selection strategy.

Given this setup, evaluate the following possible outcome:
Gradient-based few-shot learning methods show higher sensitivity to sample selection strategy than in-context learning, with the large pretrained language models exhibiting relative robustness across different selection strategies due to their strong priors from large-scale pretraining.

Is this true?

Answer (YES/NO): NO